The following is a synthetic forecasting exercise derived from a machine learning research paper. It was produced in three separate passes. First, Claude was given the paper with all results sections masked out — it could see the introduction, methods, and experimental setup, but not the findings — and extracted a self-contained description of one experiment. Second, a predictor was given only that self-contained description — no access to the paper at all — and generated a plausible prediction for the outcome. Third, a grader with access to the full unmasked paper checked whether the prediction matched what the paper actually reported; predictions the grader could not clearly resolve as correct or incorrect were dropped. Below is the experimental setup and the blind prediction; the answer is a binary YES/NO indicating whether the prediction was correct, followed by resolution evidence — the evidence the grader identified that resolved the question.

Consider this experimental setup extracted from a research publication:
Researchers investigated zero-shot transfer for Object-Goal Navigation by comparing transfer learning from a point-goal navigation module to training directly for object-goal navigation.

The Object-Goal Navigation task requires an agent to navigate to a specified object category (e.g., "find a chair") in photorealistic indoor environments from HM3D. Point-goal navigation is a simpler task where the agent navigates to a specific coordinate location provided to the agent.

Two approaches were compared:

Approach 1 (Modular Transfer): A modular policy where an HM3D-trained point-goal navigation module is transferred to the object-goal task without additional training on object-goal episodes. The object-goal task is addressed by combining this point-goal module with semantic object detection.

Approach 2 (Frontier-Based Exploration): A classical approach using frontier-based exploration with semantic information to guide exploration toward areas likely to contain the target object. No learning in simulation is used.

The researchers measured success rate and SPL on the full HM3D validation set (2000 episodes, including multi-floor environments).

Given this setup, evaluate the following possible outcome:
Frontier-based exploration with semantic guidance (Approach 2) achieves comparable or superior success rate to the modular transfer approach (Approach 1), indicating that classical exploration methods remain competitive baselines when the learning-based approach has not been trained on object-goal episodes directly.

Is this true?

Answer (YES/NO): NO